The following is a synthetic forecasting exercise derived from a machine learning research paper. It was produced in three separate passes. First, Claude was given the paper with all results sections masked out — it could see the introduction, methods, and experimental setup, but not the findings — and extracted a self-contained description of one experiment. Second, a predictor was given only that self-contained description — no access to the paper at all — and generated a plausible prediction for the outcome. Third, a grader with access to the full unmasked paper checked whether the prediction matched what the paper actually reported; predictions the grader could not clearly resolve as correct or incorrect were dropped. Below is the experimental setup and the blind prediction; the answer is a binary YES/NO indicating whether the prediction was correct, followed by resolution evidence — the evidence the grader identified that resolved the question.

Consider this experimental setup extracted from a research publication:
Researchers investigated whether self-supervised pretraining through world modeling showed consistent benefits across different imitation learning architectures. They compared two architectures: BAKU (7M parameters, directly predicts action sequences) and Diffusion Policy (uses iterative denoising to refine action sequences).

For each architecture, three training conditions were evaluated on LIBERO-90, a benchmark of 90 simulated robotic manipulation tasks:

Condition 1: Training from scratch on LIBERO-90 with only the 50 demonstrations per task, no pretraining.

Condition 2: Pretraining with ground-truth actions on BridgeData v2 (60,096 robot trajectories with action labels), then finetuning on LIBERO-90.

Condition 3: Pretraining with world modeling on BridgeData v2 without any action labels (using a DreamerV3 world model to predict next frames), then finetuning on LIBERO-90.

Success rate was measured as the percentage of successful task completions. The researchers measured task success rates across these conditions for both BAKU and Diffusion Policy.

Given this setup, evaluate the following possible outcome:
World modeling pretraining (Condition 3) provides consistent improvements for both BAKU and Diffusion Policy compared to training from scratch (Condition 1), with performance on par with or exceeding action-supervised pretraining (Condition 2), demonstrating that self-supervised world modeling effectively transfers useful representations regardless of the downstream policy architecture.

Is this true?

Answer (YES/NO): YES